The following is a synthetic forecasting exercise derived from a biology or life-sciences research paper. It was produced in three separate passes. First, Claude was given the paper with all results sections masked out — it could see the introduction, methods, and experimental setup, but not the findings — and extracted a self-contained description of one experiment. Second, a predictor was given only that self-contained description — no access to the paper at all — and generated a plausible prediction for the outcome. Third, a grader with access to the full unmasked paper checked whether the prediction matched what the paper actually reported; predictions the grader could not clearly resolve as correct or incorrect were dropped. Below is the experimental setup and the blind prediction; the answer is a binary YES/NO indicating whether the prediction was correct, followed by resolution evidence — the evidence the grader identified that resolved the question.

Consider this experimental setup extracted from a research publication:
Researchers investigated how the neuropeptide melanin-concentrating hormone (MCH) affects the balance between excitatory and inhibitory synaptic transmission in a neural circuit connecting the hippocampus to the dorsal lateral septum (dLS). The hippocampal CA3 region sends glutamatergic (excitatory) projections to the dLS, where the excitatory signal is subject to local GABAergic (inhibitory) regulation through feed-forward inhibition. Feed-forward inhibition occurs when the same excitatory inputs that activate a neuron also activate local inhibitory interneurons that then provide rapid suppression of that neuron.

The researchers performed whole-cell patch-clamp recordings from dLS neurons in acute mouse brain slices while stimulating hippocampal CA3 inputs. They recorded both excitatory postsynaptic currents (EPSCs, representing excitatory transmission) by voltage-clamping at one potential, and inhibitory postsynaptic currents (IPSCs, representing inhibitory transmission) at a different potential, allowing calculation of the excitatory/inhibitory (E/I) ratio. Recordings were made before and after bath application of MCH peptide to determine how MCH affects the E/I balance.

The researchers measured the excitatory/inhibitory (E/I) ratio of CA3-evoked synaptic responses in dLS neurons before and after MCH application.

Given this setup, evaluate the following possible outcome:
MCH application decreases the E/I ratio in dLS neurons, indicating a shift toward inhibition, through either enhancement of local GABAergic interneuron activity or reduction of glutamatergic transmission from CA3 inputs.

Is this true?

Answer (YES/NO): NO